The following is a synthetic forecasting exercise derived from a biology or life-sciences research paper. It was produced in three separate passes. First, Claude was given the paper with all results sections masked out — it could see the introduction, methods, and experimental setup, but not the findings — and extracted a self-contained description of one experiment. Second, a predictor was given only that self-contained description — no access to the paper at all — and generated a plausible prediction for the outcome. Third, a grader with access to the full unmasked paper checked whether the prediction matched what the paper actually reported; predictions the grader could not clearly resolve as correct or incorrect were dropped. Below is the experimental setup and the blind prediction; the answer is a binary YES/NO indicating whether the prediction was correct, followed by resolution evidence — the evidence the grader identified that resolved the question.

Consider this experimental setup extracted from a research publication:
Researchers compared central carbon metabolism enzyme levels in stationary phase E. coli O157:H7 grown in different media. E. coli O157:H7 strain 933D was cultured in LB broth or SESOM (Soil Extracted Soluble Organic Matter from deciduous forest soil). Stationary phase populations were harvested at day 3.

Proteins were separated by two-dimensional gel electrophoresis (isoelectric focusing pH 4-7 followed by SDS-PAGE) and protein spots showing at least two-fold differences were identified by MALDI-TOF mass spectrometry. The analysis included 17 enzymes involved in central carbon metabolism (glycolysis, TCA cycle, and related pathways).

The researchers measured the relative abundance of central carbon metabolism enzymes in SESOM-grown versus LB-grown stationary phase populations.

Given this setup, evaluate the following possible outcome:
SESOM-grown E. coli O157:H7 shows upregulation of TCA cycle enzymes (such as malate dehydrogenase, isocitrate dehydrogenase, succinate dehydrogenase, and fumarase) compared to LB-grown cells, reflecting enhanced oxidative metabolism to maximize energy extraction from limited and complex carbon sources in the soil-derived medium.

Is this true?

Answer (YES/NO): NO